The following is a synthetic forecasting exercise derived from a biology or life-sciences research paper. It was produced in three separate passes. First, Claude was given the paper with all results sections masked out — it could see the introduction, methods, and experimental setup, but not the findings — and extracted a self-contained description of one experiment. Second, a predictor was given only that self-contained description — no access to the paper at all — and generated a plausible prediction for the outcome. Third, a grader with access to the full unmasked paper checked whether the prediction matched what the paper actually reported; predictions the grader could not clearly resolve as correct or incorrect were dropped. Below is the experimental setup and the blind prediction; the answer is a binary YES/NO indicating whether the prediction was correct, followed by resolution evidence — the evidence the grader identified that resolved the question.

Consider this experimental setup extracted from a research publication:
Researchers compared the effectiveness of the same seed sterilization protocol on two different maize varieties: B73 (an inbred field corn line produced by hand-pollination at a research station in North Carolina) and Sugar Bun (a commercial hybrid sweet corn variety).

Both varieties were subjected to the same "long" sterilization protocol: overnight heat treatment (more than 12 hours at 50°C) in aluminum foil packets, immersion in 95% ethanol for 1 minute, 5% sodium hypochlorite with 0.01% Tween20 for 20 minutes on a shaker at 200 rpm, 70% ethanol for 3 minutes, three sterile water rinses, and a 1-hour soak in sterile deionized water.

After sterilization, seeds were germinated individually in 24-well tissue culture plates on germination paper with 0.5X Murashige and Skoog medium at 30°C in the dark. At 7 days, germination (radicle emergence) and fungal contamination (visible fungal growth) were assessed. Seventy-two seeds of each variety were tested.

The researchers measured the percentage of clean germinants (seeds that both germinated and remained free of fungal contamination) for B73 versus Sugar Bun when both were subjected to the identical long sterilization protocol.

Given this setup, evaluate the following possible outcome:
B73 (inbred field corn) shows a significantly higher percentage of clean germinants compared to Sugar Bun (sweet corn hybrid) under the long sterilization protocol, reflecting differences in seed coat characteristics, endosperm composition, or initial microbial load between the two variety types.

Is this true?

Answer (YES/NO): NO